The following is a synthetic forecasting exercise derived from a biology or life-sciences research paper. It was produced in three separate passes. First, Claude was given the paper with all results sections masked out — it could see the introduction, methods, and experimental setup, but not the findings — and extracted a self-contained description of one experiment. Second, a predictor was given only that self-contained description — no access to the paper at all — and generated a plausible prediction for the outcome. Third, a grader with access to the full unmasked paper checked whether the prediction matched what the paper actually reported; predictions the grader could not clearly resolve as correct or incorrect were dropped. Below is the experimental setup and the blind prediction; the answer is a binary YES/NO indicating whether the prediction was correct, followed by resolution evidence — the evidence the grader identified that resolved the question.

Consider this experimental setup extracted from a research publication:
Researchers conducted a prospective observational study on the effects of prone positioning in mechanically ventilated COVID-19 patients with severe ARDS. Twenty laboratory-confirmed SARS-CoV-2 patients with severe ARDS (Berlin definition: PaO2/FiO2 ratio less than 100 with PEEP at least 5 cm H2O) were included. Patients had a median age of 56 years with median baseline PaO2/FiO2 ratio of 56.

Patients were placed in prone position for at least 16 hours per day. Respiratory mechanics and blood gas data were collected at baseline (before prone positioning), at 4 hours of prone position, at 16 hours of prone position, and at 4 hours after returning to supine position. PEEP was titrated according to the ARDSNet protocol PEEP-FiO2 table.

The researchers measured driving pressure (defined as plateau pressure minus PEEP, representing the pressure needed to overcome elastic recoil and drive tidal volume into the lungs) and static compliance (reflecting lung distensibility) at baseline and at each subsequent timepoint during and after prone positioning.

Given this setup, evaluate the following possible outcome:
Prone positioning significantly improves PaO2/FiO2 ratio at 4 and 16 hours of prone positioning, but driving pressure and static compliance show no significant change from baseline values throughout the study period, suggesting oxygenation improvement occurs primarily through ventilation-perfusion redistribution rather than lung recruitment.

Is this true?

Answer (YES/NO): NO